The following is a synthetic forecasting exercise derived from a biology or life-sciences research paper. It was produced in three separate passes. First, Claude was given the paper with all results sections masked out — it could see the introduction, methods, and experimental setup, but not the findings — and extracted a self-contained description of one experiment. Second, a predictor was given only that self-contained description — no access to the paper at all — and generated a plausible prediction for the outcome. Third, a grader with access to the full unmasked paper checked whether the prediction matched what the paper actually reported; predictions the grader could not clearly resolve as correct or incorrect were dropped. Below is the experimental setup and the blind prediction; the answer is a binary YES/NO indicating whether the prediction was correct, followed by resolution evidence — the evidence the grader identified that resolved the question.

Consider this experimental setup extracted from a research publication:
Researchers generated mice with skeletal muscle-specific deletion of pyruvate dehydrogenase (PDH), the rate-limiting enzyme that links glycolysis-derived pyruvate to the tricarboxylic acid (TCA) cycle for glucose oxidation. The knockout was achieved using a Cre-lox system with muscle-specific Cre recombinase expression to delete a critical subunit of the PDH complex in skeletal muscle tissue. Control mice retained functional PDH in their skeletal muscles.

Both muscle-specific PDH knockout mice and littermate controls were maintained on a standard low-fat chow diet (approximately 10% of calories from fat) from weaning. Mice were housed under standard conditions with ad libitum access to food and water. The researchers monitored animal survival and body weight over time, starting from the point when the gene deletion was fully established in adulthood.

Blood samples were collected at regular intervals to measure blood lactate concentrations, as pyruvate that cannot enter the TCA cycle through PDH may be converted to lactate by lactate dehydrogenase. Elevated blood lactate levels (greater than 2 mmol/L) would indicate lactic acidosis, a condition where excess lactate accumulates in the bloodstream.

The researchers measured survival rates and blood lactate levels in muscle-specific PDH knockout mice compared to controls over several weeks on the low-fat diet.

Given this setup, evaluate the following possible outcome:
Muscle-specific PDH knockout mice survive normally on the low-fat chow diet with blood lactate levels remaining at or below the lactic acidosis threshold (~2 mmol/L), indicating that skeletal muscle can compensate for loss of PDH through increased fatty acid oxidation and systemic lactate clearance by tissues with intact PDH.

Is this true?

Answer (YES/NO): NO